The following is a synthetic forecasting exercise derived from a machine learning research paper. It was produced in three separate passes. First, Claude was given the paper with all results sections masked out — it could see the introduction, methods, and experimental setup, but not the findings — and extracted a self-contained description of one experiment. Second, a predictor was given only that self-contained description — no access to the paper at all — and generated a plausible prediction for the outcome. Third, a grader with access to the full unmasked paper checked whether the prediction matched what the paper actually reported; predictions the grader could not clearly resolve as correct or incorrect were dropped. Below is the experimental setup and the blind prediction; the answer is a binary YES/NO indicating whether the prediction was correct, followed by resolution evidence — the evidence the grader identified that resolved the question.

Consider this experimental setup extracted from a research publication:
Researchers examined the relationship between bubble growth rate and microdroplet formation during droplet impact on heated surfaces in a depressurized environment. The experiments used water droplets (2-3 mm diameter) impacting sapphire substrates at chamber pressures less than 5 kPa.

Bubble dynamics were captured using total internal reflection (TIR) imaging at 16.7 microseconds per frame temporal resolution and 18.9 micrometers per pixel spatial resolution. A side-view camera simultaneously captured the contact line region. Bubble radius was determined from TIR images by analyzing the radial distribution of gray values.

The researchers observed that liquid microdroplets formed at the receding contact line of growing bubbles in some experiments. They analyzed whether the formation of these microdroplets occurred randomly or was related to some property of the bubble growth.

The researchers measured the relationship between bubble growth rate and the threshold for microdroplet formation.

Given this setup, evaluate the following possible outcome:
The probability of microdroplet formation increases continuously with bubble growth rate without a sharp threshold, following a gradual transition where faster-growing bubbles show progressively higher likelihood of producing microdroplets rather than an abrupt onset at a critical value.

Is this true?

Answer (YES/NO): NO